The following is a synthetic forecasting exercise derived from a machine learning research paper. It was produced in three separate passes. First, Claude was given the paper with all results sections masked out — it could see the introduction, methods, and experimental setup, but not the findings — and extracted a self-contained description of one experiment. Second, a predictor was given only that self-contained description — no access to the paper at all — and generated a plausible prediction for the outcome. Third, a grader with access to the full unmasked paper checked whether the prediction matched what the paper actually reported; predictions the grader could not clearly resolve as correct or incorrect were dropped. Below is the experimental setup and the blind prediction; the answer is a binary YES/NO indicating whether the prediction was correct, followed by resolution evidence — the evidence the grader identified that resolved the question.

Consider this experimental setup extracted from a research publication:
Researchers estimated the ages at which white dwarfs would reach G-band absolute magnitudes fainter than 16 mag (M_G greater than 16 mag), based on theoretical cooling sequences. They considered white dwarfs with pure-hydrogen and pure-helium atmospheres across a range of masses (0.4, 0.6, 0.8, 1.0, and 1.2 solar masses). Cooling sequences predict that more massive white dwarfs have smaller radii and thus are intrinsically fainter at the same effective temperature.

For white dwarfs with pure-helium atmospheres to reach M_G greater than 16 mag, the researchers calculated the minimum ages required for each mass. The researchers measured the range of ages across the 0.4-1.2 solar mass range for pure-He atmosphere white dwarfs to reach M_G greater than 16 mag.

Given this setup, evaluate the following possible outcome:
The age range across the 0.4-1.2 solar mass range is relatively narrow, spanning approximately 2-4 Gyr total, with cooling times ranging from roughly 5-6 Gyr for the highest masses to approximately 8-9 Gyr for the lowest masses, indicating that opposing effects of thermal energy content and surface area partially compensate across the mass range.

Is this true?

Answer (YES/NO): NO